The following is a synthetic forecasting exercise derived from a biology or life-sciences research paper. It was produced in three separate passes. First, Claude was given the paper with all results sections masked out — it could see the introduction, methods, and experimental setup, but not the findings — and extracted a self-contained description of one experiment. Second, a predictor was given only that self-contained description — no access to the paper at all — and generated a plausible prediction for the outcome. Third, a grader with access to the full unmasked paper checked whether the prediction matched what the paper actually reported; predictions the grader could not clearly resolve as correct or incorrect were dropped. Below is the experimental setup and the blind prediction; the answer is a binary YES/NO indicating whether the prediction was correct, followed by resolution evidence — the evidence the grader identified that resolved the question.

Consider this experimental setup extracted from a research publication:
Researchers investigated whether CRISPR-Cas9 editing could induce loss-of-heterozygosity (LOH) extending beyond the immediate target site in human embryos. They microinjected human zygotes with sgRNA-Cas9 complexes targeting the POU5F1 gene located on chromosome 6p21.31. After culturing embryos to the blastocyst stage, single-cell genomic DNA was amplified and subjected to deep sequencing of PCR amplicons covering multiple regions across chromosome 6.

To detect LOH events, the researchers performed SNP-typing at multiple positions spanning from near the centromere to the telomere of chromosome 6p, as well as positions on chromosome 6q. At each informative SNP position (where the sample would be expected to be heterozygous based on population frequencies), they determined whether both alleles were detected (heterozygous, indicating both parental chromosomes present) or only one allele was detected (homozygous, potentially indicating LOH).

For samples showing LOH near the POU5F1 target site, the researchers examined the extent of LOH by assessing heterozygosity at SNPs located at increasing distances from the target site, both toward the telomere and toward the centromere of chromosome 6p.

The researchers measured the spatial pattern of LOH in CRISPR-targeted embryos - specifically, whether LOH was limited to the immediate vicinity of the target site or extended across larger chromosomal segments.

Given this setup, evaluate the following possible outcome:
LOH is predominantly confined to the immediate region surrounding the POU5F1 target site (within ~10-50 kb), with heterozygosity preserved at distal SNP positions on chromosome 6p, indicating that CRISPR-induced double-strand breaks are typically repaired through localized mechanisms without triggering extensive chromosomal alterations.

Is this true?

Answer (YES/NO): NO